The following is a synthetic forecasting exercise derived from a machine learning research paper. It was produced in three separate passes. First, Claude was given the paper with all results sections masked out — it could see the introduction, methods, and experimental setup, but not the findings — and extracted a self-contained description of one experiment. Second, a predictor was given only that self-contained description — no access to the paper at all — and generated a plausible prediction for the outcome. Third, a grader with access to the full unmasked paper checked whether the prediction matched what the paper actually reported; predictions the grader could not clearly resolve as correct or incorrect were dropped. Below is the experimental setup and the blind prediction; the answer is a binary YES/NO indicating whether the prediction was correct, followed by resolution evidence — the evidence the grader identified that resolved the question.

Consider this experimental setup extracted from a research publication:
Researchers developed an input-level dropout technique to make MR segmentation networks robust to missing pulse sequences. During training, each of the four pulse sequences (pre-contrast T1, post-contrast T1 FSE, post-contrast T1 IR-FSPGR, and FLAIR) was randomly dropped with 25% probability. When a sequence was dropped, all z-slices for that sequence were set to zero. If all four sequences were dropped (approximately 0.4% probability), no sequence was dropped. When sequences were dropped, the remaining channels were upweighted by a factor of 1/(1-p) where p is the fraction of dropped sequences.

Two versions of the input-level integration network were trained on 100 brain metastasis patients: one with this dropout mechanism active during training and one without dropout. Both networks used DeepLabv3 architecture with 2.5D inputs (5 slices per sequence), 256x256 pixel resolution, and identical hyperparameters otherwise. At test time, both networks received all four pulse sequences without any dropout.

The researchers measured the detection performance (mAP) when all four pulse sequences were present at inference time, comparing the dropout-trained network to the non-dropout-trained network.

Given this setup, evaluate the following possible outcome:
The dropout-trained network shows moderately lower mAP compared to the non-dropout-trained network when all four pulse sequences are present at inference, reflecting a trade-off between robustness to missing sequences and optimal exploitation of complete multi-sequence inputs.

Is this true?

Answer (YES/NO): NO